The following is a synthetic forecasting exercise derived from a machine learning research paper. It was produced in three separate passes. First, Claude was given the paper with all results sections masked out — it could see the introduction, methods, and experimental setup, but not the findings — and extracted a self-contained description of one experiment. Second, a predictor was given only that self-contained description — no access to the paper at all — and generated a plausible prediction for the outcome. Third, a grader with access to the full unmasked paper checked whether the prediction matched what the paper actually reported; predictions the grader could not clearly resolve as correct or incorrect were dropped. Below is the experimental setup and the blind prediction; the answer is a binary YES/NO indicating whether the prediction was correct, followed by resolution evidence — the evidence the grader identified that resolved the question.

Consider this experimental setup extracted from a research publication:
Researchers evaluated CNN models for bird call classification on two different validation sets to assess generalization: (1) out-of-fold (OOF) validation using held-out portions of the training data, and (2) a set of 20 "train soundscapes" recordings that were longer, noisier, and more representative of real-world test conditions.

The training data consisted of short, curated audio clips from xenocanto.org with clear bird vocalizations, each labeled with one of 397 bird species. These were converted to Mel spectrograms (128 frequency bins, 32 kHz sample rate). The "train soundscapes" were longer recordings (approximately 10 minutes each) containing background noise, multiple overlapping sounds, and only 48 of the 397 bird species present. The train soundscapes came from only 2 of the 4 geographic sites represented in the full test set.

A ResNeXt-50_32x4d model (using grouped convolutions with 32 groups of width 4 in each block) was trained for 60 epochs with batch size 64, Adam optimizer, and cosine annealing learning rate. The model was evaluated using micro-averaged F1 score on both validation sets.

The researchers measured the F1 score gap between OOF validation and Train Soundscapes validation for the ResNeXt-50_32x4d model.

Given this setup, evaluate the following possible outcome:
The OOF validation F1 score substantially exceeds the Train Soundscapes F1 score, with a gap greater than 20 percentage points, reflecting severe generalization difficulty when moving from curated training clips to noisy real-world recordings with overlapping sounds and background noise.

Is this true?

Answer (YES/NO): NO